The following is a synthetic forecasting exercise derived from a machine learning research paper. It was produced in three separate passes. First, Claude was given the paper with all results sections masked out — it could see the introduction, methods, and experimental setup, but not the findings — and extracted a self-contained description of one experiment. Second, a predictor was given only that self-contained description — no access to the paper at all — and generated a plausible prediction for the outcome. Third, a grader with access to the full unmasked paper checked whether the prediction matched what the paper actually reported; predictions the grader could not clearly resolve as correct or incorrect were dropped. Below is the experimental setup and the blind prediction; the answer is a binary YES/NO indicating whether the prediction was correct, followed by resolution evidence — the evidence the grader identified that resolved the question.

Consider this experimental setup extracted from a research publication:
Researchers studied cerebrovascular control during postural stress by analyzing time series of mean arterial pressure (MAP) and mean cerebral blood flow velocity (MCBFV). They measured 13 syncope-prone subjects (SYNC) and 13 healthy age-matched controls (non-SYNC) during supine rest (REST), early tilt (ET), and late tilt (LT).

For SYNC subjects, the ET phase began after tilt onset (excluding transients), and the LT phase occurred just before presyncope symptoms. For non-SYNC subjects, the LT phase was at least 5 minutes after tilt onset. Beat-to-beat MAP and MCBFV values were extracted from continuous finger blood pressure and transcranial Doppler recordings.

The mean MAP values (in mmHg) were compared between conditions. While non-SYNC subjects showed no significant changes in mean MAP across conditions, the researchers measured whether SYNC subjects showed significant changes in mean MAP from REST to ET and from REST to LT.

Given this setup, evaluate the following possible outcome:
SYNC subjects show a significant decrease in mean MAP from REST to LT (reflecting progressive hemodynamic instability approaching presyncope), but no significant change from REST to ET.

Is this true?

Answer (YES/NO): NO